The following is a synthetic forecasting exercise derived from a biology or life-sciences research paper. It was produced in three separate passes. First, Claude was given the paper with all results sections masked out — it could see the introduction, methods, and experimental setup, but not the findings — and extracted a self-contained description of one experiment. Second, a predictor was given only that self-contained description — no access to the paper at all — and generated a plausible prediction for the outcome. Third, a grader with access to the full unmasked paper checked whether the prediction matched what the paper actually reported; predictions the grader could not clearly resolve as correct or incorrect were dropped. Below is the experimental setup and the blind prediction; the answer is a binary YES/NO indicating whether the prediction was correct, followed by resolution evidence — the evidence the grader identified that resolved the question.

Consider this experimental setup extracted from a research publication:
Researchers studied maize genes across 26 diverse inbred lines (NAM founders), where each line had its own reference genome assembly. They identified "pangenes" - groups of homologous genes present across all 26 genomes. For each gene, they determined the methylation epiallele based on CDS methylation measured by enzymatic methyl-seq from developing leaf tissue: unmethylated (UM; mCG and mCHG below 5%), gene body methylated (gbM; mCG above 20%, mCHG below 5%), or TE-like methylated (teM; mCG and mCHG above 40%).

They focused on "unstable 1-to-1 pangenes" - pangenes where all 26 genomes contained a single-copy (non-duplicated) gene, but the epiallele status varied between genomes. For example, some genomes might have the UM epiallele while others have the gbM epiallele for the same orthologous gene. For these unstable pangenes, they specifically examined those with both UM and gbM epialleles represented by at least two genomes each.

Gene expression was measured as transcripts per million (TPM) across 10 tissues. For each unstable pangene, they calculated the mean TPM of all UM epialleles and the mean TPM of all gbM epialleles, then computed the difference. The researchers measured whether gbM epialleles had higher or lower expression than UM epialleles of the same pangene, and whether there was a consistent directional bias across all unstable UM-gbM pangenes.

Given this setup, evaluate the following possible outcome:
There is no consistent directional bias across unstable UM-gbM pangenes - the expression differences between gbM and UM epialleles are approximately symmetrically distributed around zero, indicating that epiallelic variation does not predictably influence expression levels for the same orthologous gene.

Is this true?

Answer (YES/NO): NO